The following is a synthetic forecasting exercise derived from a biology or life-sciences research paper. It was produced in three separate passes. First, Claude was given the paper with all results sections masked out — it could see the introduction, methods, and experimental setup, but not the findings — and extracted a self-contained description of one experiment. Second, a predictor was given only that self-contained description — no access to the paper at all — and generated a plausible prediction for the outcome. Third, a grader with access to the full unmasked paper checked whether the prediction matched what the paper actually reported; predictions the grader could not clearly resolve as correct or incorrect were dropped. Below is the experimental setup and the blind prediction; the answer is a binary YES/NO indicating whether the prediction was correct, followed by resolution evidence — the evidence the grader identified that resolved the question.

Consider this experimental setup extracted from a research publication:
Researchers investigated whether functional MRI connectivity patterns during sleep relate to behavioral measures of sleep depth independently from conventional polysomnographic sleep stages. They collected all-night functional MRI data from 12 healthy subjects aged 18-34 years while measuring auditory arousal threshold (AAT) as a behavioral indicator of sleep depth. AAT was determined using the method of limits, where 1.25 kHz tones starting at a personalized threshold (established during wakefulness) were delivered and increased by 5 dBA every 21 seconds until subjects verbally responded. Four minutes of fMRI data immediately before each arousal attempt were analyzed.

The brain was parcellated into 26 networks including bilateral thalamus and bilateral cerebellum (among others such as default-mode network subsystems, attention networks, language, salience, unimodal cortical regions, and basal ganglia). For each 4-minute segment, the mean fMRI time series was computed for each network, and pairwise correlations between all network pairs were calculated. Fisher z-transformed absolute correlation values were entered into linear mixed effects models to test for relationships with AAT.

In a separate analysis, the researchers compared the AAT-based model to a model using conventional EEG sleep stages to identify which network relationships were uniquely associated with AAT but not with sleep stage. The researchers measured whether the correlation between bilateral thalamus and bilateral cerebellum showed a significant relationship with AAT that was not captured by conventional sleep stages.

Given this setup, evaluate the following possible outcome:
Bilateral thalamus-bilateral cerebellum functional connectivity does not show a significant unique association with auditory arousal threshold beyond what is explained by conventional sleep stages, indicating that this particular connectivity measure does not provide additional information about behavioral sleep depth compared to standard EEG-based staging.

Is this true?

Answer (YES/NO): NO